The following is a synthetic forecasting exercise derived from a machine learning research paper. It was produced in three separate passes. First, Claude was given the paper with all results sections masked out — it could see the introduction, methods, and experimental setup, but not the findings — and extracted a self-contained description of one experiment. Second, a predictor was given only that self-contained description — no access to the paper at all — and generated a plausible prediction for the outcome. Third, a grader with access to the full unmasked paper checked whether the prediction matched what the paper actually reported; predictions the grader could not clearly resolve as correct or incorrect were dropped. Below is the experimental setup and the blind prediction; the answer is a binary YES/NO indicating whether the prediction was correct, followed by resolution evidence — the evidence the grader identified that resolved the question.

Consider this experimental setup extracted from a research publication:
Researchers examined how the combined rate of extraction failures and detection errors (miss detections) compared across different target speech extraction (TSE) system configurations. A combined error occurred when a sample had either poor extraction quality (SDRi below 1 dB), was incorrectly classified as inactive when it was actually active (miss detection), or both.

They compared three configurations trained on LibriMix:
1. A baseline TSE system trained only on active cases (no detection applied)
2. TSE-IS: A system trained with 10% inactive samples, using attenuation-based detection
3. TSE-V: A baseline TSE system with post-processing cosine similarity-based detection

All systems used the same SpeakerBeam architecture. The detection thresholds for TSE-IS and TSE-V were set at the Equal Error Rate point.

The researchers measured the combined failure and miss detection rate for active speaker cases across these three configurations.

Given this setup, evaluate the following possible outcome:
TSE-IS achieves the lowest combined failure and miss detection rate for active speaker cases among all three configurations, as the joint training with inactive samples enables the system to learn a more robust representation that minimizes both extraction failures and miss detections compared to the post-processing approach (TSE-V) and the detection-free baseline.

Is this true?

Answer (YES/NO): NO